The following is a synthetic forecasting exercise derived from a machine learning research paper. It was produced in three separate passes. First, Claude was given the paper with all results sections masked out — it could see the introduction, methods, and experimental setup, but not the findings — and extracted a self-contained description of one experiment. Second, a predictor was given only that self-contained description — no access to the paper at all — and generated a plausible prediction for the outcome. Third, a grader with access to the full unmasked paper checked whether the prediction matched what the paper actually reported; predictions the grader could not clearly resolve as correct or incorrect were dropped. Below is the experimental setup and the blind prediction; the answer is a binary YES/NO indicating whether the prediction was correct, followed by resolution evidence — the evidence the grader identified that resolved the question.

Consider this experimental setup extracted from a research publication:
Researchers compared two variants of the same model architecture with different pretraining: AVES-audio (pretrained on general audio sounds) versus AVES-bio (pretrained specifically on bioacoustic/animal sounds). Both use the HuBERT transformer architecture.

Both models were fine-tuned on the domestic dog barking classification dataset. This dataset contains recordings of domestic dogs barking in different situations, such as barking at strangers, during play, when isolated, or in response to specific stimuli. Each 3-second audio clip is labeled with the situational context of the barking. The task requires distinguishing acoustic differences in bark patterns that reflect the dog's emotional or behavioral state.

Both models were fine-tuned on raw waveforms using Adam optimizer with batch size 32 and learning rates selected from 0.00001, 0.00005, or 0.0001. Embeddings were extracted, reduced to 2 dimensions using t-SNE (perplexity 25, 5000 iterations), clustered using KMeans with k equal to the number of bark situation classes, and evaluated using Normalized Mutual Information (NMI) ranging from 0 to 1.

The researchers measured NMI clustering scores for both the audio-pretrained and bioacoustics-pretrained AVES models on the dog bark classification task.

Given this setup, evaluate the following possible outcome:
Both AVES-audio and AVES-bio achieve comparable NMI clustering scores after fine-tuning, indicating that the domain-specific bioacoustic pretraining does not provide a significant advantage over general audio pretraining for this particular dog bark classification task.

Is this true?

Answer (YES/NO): YES